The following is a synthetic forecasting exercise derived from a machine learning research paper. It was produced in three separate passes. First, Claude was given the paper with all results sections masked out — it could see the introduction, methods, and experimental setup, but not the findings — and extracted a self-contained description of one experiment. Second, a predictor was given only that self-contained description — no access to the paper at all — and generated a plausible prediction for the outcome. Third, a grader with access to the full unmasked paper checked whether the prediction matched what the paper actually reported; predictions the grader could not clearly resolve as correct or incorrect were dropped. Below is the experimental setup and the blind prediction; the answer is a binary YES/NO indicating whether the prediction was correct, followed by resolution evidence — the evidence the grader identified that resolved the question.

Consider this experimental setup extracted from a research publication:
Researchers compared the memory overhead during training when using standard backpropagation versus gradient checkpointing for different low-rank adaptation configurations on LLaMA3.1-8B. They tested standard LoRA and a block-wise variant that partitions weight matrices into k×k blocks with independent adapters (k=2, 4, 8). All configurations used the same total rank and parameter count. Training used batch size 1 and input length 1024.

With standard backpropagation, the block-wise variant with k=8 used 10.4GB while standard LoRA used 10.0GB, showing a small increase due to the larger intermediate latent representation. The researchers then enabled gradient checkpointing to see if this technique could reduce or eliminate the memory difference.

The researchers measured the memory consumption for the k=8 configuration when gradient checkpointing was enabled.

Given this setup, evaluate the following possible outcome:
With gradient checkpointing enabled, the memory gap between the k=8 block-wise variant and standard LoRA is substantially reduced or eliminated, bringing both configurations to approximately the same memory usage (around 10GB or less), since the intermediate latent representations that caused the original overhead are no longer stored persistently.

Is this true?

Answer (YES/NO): YES